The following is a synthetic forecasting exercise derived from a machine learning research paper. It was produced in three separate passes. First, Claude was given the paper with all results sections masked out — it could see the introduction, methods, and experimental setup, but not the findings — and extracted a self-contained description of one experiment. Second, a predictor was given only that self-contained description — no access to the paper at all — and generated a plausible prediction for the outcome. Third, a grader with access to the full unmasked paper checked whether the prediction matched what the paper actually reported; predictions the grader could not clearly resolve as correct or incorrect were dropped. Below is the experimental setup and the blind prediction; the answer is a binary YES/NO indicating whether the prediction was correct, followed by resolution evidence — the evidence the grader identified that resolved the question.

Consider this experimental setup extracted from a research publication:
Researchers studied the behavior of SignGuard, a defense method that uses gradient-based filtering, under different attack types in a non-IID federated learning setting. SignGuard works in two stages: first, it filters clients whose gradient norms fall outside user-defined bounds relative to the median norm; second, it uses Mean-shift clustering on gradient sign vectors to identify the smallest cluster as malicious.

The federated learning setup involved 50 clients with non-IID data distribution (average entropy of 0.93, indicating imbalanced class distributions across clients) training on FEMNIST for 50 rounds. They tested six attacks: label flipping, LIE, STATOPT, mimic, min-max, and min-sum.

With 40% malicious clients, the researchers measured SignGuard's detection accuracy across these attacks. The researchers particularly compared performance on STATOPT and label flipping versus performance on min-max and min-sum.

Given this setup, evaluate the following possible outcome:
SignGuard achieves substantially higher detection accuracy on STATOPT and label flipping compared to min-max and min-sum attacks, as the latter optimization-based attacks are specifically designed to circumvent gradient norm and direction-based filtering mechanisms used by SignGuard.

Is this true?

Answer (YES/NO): YES